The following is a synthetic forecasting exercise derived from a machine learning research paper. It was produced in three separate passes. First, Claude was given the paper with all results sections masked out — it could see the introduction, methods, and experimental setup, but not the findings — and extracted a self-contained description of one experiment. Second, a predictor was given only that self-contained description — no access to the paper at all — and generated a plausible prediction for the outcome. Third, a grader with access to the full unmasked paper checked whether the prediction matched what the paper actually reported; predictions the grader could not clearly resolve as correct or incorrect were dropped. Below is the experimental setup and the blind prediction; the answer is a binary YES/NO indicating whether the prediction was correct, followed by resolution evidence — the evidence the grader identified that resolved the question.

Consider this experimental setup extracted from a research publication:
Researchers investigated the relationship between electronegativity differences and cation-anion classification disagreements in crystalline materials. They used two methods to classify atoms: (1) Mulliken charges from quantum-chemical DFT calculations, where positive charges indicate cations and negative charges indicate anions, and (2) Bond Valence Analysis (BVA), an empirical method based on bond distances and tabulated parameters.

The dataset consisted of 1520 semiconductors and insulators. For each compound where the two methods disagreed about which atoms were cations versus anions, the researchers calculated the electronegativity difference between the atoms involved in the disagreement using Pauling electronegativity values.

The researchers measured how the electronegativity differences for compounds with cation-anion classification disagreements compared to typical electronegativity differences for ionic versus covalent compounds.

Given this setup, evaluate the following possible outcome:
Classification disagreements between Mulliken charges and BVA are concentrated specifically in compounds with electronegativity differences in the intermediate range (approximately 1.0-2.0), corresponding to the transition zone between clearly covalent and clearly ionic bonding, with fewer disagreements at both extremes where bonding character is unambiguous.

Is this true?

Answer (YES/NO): NO